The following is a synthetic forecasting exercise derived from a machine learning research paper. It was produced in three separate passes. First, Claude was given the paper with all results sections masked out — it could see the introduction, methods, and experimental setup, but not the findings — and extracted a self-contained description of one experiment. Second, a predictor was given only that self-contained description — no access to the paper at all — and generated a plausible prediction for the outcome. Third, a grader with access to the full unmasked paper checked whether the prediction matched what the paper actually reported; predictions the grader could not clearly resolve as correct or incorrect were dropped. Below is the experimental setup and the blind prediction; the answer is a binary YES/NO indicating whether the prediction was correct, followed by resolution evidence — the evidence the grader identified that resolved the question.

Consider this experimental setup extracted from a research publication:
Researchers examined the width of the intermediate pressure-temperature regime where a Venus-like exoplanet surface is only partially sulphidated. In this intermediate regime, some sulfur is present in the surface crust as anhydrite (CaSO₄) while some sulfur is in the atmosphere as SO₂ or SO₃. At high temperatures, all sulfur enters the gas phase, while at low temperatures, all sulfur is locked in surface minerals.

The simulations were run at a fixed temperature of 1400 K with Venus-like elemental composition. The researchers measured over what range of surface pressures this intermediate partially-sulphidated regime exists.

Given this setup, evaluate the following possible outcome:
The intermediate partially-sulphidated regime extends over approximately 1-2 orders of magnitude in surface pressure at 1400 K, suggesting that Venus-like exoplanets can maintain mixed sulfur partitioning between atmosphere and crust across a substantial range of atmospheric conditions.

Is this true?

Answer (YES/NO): YES